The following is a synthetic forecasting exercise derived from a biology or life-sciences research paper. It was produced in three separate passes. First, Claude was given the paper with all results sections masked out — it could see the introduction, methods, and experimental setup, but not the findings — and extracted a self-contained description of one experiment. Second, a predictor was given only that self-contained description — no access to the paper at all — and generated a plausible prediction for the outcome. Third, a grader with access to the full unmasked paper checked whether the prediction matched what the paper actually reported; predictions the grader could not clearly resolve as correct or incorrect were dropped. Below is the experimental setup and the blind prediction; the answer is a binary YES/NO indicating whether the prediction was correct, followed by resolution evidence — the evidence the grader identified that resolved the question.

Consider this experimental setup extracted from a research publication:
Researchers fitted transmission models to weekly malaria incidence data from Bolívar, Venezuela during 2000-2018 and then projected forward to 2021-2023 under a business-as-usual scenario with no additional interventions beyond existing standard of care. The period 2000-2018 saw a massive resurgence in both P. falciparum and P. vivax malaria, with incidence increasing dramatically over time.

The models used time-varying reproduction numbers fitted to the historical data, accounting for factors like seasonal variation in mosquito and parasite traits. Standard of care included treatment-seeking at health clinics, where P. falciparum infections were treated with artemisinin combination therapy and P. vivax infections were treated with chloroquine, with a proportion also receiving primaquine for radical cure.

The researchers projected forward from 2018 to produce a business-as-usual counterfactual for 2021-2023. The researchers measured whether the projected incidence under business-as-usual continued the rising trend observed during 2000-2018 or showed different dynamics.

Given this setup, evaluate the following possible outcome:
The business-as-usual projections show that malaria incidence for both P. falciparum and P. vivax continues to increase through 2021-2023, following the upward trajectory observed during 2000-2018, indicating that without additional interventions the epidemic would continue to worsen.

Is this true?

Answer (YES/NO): NO